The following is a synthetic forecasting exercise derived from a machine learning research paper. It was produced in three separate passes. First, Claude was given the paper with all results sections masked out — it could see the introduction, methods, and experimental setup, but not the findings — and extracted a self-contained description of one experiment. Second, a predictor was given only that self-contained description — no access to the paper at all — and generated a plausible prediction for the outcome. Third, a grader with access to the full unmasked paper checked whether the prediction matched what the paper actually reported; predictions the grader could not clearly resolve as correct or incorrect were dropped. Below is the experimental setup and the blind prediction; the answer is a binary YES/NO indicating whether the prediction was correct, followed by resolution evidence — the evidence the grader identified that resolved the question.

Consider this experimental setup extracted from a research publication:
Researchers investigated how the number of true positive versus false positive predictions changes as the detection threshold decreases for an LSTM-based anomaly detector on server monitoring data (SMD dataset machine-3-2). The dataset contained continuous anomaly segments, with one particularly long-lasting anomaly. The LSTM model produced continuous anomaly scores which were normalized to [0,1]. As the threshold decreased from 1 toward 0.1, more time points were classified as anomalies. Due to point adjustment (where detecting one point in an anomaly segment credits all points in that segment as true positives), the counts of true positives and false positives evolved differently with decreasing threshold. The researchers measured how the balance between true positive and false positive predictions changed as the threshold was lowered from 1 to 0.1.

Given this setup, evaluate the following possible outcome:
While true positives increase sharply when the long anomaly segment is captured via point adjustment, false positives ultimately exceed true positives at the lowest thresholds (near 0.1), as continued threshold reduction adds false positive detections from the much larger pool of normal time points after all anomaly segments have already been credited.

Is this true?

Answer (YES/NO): NO